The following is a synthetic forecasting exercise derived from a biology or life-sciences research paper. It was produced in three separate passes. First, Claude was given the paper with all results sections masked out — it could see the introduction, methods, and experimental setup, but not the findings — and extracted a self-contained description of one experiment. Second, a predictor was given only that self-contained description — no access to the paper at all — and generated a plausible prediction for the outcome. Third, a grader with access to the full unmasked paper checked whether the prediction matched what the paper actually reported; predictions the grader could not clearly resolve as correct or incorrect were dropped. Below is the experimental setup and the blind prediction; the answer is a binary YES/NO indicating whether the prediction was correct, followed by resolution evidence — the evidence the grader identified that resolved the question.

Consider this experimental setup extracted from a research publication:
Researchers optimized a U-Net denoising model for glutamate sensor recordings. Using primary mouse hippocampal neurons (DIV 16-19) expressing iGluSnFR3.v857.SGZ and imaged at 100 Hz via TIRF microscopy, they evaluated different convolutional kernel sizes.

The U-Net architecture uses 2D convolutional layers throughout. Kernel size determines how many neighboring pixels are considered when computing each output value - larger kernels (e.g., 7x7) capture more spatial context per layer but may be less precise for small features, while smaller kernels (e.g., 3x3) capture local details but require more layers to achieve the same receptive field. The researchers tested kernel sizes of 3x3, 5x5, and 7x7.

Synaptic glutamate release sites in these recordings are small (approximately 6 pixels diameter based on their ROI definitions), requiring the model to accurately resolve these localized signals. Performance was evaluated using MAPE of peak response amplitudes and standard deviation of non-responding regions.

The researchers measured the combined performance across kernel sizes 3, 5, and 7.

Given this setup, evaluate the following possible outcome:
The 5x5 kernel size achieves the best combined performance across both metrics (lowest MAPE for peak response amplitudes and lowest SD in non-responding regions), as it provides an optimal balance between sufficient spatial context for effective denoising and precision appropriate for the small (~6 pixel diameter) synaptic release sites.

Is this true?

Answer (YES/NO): NO